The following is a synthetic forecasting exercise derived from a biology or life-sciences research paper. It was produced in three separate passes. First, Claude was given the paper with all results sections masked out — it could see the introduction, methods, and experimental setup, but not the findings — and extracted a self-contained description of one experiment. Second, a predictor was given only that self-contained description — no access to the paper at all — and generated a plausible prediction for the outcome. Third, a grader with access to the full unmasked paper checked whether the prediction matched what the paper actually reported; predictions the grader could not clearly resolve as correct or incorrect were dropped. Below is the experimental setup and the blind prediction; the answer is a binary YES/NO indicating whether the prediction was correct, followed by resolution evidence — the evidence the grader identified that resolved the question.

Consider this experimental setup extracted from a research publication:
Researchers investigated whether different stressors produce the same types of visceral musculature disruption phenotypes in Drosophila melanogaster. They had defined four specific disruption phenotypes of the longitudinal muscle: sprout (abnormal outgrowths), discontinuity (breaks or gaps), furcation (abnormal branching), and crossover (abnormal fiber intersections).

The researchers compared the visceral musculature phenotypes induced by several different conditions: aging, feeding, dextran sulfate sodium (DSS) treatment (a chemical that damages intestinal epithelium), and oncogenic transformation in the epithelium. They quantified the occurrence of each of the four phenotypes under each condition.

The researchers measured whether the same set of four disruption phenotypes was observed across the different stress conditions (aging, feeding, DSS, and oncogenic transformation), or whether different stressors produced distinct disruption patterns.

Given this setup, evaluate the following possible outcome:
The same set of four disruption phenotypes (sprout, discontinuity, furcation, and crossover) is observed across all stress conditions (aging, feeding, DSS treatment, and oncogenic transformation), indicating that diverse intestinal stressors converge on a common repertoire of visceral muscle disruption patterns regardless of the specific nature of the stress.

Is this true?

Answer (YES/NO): NO